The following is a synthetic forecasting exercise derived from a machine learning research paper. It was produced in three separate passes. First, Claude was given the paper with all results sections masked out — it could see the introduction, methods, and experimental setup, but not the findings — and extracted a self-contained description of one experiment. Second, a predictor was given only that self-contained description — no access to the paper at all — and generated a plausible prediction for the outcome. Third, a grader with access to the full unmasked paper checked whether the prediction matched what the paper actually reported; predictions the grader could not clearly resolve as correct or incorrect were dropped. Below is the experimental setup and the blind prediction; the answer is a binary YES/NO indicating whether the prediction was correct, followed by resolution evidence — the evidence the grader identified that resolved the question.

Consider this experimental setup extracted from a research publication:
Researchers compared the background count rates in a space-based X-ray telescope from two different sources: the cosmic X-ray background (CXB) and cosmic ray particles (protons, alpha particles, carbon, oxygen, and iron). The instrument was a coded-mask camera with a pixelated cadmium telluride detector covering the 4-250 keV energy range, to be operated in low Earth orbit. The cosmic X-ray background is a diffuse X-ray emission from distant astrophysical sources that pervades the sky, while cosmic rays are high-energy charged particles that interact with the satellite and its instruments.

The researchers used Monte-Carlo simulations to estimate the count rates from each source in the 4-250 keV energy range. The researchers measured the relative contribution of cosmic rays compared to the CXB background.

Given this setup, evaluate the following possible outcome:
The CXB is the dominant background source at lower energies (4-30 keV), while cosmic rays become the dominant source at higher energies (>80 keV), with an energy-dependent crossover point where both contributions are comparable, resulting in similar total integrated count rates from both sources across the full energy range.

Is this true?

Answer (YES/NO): NO